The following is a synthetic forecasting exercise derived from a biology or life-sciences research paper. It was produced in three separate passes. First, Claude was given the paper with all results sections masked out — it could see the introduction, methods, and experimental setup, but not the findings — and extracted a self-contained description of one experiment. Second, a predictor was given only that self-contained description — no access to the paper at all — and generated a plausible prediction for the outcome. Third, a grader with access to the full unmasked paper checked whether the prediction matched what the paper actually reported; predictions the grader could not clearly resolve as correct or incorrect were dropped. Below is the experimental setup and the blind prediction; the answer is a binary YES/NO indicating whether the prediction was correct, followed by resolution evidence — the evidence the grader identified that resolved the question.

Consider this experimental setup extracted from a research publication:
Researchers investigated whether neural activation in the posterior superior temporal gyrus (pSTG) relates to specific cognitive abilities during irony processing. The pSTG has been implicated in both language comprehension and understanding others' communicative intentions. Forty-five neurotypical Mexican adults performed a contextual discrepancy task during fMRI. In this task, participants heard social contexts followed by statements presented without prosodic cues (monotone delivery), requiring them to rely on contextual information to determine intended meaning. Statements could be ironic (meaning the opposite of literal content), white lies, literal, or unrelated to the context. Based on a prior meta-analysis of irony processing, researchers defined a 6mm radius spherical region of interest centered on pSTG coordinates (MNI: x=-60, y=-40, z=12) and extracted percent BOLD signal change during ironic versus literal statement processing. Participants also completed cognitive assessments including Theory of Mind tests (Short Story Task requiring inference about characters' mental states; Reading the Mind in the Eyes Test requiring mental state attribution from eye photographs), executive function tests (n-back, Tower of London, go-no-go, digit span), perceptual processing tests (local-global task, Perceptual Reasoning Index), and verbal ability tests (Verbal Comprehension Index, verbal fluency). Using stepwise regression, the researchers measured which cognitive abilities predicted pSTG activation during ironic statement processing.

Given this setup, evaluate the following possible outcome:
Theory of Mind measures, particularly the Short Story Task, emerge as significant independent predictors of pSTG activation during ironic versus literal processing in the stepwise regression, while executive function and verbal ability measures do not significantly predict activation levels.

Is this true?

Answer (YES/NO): NO